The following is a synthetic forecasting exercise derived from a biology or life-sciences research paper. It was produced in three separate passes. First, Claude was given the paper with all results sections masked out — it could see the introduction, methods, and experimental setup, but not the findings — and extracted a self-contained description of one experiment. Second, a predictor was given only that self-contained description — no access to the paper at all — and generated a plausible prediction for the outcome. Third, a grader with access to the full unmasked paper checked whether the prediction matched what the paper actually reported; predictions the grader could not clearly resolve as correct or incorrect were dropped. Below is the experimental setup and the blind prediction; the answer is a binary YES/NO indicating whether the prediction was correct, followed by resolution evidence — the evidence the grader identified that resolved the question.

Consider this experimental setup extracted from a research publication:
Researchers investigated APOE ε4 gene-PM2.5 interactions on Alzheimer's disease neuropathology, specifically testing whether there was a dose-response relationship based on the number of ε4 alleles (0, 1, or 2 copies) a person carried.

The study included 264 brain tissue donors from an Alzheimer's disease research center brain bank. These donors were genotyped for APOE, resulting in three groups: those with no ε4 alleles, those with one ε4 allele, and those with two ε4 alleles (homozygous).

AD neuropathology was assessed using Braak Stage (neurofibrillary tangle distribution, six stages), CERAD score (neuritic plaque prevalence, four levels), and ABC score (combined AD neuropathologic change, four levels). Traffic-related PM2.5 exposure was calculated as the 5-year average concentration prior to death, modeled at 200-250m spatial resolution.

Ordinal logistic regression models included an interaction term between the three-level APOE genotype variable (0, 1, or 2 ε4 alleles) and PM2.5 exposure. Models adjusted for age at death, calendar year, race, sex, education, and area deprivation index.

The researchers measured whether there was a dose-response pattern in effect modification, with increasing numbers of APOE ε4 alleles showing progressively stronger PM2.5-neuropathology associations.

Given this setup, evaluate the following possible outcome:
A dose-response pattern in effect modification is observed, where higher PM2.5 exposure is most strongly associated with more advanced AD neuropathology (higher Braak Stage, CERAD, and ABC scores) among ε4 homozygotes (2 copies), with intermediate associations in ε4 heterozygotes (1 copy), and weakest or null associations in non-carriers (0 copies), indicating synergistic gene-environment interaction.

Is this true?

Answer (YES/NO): NO